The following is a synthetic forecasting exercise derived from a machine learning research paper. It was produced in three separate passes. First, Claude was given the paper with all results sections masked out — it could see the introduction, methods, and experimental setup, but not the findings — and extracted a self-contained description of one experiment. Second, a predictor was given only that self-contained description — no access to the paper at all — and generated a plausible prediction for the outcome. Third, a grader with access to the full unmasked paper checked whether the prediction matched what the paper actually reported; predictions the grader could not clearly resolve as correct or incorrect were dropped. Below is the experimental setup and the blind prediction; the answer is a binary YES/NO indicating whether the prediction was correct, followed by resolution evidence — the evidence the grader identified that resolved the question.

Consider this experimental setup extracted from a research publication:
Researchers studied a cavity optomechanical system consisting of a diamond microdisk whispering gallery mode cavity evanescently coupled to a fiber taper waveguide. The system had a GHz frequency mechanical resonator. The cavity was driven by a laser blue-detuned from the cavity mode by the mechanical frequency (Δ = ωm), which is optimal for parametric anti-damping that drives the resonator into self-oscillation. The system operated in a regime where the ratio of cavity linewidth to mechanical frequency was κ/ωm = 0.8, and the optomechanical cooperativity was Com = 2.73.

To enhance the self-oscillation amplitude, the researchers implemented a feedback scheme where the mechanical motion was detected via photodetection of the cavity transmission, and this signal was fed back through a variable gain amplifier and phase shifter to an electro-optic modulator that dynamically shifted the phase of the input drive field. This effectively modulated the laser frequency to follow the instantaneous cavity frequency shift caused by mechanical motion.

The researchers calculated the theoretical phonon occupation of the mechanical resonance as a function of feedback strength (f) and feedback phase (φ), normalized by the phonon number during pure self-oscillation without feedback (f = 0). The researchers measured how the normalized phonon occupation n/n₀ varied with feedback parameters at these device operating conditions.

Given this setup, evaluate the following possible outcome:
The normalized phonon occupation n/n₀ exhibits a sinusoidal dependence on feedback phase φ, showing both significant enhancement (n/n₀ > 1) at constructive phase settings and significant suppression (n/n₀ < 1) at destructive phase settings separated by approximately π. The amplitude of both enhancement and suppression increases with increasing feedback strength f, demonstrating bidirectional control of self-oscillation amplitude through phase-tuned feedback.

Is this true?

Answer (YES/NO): NO